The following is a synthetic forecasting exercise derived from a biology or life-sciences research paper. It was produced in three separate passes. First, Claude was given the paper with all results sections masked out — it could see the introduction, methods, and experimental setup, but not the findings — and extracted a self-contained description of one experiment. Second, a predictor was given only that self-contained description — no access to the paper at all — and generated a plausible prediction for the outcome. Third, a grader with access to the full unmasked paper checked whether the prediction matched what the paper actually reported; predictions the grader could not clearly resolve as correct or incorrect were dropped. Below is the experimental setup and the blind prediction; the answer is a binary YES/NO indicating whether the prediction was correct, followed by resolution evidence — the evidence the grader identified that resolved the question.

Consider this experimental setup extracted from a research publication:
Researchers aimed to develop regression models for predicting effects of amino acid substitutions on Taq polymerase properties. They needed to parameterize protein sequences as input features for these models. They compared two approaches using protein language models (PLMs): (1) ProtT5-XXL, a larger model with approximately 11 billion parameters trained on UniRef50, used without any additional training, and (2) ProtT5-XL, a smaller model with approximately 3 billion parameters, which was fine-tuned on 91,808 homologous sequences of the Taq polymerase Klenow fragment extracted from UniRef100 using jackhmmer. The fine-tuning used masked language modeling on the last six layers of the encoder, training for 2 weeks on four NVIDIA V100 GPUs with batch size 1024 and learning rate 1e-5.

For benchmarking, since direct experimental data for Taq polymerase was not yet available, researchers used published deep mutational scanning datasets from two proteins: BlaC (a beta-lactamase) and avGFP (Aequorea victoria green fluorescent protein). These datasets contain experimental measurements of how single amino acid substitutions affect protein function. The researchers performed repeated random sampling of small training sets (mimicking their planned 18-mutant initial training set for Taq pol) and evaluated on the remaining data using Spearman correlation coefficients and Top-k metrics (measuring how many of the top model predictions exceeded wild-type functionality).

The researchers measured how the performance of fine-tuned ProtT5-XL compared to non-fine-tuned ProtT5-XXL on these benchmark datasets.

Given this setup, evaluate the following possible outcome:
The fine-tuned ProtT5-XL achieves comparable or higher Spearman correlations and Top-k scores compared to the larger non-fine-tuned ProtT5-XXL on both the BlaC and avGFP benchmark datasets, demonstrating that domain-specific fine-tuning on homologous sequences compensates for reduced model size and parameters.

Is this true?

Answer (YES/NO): YES